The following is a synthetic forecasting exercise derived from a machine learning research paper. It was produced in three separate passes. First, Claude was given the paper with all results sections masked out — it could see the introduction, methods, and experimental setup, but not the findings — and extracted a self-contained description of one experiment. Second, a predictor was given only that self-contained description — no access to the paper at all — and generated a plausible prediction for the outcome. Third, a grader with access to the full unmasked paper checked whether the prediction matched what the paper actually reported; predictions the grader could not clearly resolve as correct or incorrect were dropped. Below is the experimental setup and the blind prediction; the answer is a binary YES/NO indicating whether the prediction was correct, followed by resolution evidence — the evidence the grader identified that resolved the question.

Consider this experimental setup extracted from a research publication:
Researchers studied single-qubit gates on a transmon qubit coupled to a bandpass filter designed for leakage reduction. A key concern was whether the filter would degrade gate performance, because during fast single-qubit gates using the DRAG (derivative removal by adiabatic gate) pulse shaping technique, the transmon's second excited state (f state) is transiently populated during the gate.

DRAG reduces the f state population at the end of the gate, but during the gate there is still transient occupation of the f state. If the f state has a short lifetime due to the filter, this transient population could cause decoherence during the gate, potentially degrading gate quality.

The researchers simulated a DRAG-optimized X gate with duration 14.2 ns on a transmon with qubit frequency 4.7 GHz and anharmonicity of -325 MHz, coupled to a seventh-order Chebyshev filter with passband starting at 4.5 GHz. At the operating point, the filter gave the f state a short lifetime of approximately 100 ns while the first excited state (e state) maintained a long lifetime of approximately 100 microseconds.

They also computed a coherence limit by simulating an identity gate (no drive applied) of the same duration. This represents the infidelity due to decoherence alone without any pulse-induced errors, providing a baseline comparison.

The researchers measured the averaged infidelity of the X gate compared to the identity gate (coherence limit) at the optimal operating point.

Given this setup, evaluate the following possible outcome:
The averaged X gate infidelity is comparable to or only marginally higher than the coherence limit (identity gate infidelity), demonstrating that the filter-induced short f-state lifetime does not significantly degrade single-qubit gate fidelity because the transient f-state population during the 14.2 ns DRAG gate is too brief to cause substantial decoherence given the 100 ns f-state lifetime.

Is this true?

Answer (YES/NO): YES